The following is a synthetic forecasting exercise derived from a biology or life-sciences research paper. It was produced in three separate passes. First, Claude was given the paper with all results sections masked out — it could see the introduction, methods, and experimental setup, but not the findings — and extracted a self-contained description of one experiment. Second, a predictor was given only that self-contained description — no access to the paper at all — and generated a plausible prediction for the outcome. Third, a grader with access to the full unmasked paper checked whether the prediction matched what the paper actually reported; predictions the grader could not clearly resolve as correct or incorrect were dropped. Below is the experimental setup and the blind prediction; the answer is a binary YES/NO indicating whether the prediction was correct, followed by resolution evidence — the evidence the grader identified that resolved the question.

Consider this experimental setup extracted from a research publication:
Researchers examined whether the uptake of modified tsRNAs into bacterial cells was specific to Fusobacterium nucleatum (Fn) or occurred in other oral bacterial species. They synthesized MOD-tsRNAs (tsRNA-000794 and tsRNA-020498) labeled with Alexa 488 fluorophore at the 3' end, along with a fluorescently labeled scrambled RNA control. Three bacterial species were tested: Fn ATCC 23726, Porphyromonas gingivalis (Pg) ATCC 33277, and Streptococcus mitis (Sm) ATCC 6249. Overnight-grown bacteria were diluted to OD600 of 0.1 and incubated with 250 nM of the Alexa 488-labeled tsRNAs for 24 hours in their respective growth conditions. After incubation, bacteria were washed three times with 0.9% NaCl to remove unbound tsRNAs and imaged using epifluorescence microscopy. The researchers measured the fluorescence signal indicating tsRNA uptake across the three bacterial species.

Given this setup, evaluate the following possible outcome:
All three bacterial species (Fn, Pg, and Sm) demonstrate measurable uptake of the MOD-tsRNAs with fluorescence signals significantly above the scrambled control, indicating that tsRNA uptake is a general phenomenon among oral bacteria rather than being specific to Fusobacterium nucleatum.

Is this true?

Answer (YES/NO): NO